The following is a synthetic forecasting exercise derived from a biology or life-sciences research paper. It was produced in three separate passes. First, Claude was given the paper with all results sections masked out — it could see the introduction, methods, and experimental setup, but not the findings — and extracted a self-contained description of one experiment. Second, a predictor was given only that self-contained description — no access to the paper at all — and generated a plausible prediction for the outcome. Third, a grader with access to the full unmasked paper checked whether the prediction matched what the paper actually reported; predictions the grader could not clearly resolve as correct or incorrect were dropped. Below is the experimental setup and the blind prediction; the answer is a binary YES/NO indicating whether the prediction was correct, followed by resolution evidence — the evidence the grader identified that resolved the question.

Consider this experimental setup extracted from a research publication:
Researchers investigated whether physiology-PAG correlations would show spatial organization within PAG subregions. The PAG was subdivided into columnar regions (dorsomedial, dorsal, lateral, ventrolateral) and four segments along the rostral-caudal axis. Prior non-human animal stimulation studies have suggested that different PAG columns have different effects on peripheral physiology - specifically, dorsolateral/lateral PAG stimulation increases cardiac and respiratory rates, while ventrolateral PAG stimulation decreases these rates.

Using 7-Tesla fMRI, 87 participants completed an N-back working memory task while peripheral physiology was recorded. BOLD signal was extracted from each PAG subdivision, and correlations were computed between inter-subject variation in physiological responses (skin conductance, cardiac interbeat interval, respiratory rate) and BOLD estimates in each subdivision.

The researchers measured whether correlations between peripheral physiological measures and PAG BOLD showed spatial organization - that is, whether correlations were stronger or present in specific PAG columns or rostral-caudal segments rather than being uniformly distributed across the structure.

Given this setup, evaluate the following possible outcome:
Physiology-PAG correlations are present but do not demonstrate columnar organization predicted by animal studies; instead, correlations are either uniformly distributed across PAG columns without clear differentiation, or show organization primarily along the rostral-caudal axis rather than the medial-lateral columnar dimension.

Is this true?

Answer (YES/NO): YES